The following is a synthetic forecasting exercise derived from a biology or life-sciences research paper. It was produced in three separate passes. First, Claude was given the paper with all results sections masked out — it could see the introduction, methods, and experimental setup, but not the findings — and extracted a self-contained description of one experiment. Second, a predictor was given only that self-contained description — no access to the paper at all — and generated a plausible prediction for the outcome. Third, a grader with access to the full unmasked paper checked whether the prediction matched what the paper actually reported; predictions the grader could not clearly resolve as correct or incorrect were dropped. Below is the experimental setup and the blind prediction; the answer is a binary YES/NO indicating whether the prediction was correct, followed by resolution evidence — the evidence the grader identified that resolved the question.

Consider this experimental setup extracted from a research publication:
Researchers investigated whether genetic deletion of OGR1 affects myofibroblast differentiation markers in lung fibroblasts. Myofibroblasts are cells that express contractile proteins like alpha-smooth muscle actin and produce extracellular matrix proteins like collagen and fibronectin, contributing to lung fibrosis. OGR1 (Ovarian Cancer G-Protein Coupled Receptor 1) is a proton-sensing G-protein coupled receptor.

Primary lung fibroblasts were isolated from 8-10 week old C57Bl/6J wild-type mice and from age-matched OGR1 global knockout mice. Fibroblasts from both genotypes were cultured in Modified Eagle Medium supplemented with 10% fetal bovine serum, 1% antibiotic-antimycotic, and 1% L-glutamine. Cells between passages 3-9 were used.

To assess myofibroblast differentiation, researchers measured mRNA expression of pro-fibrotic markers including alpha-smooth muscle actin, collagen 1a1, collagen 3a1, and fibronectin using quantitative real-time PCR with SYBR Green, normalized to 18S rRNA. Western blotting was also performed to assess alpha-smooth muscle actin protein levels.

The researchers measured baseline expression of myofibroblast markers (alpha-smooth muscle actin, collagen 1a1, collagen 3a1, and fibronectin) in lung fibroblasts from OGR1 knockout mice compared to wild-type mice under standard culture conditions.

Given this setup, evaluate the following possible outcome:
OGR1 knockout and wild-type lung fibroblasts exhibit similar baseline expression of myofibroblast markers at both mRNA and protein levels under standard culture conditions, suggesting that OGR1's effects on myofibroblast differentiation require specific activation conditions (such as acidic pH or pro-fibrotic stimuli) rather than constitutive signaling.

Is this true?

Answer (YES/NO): YES